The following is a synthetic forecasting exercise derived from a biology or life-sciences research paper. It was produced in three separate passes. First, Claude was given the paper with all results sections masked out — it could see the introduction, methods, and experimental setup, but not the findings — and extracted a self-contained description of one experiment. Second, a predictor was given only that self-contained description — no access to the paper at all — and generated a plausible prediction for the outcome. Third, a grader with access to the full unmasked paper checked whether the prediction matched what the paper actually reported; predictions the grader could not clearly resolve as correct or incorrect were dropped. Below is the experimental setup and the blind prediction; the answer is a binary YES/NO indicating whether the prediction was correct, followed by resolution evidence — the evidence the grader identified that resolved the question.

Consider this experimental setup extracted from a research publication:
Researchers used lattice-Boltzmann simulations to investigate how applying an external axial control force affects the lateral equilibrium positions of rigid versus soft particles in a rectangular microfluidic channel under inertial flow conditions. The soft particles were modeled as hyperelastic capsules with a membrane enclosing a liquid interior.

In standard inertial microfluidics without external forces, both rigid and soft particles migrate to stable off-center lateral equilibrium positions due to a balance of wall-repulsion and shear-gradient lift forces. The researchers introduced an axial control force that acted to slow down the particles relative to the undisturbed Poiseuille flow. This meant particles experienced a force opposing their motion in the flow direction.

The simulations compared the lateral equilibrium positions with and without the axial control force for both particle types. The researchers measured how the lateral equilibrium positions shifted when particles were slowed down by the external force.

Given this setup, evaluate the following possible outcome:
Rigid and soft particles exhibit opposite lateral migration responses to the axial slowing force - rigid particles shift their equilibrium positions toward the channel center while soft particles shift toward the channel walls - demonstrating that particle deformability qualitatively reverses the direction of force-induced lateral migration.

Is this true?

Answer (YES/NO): YES